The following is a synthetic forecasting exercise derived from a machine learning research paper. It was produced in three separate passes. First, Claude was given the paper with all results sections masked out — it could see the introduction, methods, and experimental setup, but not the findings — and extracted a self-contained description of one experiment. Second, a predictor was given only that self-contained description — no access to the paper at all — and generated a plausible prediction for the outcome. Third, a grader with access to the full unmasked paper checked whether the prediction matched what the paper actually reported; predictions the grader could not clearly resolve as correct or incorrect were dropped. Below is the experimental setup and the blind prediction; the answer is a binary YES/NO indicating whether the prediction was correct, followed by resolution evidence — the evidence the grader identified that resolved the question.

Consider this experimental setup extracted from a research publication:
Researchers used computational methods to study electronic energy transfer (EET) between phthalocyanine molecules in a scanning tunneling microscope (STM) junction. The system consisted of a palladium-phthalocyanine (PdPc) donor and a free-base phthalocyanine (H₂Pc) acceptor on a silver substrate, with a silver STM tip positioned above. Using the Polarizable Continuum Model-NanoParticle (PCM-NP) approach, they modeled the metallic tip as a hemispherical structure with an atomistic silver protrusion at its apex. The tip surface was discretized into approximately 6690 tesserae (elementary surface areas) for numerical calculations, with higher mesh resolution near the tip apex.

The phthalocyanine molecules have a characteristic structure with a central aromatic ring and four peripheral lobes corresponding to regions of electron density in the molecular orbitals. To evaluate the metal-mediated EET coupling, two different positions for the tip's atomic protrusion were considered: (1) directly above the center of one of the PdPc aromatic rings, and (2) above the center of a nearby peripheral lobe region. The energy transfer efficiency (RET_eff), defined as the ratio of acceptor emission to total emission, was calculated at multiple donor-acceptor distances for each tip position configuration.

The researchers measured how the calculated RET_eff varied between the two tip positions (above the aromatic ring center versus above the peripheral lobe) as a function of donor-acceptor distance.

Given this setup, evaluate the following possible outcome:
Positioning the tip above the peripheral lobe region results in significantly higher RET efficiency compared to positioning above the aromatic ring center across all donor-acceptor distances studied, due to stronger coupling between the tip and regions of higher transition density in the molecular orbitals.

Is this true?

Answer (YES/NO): NO